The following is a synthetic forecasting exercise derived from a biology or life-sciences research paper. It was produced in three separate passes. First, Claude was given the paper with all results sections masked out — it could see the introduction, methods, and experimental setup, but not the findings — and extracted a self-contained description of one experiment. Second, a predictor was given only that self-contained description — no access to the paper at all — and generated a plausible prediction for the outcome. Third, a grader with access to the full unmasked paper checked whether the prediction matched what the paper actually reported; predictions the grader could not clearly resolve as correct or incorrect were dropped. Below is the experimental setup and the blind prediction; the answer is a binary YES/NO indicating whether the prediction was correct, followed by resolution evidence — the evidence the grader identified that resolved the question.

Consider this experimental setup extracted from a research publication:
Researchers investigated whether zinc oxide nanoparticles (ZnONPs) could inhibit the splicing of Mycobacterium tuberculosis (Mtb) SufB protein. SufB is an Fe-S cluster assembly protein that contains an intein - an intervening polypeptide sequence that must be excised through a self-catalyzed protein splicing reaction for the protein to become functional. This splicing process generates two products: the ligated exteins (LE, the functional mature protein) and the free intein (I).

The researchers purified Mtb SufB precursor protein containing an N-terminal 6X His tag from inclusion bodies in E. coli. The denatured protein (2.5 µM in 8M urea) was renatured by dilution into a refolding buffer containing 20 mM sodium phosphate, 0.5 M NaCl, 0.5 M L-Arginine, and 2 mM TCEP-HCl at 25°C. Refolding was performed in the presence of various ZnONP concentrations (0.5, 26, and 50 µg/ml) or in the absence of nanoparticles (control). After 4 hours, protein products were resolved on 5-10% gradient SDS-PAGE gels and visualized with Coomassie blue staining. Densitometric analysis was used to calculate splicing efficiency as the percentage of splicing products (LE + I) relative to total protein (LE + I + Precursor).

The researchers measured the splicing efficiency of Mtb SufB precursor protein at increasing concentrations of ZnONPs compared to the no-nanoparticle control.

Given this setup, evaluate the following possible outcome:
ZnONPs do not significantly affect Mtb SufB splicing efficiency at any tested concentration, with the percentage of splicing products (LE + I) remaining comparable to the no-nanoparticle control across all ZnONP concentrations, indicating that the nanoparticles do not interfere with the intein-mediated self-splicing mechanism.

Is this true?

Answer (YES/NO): NO